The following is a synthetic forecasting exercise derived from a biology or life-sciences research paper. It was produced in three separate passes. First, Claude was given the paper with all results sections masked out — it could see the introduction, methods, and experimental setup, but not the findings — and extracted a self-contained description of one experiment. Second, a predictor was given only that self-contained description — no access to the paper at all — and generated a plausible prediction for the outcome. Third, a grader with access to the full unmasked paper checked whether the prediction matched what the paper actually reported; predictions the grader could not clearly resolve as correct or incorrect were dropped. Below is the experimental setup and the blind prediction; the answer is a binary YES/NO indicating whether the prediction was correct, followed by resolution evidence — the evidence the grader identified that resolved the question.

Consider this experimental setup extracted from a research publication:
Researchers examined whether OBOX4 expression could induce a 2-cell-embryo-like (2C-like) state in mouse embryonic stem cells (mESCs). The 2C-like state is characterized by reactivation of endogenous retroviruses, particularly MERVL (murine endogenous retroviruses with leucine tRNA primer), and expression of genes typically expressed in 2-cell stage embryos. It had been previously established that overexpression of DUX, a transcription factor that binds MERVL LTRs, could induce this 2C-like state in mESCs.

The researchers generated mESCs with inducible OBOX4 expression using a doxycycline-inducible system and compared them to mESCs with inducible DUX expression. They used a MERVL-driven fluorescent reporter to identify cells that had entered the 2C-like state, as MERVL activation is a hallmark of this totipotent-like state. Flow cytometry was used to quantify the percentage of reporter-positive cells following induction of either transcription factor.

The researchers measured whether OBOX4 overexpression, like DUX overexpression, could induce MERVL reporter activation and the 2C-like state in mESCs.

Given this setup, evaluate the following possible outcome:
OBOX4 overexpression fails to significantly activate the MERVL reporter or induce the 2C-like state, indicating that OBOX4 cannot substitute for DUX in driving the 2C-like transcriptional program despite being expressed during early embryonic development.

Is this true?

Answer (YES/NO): NO